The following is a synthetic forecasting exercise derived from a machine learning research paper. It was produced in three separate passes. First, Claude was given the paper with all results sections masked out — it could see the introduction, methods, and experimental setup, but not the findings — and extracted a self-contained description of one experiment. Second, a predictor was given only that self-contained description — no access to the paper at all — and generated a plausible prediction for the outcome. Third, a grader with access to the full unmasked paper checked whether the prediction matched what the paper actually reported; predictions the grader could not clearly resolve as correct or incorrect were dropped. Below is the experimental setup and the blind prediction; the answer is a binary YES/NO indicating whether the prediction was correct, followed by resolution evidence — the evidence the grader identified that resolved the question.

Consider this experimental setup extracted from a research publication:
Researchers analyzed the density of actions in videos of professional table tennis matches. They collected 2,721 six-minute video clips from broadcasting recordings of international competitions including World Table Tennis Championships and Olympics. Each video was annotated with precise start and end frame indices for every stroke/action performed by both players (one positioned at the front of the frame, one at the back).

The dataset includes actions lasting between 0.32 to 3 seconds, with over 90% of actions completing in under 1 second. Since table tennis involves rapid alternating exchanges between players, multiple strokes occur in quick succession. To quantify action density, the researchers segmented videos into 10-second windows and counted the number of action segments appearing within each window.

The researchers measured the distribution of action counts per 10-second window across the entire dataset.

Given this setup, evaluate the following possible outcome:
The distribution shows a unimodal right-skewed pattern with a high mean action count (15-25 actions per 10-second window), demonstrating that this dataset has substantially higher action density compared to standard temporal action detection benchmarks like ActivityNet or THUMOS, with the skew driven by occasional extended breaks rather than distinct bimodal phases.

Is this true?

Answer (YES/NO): NO